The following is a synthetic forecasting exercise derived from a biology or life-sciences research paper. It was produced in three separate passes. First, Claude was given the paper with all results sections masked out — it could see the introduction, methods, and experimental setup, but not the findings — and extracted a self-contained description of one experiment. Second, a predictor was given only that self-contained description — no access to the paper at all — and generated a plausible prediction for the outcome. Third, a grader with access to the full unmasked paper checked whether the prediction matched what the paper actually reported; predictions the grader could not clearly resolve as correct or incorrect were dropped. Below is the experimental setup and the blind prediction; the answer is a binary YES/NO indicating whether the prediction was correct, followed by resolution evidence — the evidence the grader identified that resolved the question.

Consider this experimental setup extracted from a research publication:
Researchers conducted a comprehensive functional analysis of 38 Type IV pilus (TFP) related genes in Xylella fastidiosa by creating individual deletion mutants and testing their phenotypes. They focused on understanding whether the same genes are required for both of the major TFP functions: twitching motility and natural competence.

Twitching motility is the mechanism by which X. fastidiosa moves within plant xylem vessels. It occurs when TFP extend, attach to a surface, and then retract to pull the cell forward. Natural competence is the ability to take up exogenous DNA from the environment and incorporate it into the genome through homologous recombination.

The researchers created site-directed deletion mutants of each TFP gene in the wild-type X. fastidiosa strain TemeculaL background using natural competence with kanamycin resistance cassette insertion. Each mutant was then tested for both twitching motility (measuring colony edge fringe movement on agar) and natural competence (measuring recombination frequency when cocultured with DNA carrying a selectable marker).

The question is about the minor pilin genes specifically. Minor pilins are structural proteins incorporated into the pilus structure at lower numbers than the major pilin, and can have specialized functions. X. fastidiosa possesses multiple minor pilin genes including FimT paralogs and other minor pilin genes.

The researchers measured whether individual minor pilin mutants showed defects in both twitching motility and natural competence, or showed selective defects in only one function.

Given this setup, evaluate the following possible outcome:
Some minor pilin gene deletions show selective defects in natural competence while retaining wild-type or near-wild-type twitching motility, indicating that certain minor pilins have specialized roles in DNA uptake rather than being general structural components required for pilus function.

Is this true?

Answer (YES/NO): YES